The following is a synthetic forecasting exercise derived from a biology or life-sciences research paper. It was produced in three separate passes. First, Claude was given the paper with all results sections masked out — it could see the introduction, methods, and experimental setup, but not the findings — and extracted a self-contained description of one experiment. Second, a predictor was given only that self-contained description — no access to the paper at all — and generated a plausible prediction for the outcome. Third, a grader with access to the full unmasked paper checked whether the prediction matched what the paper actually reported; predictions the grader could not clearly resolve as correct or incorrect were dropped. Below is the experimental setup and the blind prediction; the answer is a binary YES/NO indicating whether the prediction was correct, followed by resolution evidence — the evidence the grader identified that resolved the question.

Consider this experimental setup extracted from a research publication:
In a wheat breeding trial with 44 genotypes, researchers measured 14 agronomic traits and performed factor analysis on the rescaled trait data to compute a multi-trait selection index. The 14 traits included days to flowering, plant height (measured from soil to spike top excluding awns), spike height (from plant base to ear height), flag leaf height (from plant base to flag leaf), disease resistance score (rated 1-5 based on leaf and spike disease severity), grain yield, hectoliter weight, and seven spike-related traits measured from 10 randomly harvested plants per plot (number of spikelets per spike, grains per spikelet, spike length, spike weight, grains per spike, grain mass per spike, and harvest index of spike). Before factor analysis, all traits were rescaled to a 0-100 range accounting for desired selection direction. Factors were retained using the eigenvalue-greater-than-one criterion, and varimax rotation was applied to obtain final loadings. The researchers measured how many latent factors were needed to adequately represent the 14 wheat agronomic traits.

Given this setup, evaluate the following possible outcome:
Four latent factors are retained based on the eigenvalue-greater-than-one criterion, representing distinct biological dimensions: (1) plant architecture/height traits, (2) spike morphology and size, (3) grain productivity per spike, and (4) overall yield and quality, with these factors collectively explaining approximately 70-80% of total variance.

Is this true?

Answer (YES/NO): NO